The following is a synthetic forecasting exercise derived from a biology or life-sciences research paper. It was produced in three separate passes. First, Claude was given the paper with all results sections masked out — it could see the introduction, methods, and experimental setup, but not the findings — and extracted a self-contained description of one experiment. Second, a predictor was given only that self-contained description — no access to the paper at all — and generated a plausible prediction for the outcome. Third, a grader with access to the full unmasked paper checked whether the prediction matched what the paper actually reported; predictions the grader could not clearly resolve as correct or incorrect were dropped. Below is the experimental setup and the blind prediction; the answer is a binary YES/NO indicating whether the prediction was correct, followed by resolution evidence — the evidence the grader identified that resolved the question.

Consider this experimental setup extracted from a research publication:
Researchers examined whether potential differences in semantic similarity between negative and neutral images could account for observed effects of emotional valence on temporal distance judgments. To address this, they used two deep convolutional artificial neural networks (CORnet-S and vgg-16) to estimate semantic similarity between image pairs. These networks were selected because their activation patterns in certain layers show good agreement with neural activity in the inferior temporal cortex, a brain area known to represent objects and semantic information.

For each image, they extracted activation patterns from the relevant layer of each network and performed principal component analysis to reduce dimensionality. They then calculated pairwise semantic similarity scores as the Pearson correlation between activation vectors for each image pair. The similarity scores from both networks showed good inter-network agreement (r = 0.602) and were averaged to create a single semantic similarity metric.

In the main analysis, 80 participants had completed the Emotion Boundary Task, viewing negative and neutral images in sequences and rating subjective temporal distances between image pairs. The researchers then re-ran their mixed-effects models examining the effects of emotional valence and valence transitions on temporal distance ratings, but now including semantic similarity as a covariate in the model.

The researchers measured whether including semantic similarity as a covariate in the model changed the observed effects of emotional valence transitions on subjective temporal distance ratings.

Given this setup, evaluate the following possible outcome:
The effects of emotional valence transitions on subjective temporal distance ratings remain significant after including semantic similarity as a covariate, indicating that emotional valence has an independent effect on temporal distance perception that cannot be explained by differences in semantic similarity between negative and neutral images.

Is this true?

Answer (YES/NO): YES